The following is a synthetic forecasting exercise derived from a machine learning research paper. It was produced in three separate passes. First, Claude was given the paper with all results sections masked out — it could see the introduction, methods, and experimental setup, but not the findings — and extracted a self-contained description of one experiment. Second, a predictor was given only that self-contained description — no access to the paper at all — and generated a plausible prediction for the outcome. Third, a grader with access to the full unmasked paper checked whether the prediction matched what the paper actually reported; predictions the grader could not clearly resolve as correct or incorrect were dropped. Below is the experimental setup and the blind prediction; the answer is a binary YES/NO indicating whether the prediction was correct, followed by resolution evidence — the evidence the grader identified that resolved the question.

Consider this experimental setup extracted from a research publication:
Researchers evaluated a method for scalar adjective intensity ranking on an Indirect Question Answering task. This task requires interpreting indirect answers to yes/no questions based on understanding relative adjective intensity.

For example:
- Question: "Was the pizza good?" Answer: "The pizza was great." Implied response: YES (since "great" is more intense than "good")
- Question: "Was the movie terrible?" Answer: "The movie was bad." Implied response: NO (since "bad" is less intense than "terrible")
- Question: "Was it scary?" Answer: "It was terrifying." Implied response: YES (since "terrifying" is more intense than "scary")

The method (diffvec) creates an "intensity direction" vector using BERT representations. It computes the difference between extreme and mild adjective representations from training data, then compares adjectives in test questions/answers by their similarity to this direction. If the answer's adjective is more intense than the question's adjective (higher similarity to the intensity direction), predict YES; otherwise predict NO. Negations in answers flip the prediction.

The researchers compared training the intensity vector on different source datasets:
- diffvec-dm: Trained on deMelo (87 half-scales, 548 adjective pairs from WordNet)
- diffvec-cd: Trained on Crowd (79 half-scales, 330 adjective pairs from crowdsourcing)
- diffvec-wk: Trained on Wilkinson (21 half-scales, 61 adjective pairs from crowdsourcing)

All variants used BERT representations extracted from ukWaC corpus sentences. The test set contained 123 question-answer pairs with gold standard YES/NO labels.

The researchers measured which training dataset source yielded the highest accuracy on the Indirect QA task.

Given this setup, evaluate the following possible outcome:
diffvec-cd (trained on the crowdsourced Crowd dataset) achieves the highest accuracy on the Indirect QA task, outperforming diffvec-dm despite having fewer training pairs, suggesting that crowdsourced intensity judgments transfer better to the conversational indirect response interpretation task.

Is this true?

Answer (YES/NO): NO